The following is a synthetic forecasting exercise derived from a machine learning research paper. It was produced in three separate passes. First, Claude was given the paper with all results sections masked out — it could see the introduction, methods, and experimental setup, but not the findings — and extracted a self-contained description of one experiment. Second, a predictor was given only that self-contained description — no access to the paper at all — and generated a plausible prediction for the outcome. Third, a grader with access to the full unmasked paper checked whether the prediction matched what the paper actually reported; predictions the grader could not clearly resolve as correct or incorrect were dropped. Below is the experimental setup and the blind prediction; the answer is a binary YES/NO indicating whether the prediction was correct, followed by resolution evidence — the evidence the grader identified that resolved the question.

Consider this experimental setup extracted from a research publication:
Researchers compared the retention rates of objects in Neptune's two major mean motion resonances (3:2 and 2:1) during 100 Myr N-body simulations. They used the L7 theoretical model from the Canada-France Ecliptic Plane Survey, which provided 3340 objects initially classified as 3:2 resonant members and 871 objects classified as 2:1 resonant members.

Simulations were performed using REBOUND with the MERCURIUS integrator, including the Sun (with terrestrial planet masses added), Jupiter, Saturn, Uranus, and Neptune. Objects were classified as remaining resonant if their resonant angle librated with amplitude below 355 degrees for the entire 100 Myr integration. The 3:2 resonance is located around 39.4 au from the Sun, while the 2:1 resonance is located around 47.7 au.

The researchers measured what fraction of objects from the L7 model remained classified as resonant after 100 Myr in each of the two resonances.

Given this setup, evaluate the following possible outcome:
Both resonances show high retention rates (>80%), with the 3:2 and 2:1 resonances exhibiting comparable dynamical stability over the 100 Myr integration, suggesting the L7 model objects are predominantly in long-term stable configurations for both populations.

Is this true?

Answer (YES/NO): YES